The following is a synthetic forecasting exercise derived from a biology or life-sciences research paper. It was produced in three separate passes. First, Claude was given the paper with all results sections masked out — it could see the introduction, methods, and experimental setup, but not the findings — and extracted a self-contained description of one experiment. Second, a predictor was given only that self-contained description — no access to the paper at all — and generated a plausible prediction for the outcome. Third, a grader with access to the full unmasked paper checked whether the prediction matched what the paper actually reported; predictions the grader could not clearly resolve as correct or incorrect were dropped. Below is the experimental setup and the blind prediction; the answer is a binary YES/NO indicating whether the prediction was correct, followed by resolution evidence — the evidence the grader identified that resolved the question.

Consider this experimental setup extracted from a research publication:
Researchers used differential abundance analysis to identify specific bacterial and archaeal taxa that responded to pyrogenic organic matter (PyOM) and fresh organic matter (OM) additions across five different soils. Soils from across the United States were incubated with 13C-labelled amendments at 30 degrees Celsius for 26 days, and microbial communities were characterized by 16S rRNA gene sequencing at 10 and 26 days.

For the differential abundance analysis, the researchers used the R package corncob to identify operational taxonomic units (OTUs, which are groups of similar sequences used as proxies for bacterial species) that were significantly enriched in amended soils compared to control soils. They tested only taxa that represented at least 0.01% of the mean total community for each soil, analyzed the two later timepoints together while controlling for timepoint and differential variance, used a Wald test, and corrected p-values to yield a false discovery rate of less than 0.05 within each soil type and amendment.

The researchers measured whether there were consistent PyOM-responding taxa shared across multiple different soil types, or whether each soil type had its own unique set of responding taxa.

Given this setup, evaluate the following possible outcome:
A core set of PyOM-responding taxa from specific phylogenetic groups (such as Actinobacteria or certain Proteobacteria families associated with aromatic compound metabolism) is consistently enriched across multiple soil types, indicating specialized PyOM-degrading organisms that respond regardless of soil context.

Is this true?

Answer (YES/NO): NO